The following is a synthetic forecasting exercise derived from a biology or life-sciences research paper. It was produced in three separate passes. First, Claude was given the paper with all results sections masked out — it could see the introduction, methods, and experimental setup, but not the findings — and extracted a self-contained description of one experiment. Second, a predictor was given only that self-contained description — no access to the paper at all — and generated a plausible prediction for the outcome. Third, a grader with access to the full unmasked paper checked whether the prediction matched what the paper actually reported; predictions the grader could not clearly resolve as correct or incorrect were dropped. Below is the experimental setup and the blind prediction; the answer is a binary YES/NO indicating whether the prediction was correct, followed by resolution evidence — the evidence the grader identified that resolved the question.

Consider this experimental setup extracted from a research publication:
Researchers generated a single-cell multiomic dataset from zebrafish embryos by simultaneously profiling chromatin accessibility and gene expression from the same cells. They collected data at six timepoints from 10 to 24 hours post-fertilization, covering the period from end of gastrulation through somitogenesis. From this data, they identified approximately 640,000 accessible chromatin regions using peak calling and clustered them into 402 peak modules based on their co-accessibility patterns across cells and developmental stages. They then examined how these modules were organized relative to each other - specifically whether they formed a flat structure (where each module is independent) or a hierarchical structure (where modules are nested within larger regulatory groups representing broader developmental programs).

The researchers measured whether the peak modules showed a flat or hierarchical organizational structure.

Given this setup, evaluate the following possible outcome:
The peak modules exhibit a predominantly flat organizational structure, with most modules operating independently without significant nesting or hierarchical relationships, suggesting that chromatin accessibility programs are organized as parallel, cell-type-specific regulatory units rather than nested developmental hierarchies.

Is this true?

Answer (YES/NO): NO